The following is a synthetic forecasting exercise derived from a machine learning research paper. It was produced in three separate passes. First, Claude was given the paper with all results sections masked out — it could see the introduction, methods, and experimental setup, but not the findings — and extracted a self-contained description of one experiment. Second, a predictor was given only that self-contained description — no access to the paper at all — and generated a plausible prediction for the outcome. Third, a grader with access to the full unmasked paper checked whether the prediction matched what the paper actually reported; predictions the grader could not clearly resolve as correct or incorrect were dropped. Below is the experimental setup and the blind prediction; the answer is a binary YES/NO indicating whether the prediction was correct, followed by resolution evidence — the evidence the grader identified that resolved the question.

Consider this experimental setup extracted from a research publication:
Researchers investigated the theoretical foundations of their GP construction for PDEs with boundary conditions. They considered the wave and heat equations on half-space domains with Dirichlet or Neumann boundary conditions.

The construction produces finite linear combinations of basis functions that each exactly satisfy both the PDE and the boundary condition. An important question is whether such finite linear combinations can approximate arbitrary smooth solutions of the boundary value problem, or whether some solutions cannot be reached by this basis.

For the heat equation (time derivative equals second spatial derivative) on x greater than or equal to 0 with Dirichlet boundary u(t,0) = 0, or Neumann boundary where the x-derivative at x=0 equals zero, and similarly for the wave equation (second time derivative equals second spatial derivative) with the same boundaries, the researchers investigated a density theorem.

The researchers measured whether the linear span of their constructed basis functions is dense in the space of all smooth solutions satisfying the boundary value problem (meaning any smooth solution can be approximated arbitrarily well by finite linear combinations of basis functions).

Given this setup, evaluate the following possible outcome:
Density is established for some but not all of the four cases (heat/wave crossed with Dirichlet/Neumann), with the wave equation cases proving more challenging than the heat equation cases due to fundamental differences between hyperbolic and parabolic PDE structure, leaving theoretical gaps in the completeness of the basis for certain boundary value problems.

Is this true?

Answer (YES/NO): NO